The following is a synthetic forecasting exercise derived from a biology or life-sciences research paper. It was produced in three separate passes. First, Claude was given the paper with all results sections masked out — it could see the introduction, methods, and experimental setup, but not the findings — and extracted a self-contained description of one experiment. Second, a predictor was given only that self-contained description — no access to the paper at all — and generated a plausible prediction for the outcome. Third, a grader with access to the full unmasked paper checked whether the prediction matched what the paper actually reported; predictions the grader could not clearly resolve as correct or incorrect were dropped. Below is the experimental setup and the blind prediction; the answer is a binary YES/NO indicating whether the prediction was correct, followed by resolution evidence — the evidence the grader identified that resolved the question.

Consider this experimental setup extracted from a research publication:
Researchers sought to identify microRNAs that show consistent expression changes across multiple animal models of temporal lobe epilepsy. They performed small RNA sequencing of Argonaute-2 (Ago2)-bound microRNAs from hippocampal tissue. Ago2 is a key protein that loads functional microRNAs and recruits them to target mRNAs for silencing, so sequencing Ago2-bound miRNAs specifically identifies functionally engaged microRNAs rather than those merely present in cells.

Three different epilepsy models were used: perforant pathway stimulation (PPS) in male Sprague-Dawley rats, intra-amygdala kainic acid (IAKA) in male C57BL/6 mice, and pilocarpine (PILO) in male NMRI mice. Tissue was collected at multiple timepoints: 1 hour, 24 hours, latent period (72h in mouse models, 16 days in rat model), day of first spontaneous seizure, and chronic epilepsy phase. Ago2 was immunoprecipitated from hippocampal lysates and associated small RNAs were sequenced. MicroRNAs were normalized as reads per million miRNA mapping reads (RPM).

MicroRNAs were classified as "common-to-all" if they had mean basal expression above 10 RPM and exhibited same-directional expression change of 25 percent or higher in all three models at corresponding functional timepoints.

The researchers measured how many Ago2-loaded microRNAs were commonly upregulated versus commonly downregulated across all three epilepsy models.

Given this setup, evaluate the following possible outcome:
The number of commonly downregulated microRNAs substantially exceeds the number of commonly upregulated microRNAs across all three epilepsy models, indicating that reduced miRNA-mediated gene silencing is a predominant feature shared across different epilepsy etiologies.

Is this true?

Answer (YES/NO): NO